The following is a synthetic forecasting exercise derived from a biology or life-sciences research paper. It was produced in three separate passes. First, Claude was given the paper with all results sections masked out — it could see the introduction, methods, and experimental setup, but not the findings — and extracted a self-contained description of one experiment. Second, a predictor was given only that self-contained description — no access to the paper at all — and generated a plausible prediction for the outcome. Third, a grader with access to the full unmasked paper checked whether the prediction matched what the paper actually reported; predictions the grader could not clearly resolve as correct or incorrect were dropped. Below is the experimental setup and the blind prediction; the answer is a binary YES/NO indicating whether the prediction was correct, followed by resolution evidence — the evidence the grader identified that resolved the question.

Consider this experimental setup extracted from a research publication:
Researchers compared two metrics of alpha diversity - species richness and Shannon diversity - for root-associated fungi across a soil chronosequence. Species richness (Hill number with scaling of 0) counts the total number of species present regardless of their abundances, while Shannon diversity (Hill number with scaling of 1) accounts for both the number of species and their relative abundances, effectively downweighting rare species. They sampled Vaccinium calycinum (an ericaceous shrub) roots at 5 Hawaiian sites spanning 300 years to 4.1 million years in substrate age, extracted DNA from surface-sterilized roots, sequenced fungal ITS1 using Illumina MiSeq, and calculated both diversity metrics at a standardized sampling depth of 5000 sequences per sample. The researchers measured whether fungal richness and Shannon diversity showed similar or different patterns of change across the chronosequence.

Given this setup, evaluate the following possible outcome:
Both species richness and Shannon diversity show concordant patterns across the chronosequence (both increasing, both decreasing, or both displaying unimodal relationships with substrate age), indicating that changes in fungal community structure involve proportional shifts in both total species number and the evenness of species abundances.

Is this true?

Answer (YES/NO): NO